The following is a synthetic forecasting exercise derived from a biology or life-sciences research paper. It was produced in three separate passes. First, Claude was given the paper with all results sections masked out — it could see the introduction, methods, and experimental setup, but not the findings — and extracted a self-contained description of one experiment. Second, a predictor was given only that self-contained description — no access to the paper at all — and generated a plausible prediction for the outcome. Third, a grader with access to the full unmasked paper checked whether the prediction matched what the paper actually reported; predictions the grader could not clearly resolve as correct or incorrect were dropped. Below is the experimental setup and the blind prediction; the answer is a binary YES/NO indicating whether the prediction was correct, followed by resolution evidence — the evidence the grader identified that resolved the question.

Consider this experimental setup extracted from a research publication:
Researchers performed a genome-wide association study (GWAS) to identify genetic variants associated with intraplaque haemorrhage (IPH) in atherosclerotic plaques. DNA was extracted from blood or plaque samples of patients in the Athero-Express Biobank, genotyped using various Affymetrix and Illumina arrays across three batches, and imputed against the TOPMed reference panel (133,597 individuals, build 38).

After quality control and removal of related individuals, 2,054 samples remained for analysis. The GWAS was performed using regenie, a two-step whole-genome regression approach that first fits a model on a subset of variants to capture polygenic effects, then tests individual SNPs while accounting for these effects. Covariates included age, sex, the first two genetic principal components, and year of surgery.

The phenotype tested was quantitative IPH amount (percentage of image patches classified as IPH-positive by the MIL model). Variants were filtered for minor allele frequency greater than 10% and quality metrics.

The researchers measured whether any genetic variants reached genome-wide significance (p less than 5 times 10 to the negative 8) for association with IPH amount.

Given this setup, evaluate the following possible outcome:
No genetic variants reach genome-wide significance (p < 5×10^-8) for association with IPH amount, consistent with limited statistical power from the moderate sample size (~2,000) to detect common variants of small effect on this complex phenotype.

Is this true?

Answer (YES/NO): YES